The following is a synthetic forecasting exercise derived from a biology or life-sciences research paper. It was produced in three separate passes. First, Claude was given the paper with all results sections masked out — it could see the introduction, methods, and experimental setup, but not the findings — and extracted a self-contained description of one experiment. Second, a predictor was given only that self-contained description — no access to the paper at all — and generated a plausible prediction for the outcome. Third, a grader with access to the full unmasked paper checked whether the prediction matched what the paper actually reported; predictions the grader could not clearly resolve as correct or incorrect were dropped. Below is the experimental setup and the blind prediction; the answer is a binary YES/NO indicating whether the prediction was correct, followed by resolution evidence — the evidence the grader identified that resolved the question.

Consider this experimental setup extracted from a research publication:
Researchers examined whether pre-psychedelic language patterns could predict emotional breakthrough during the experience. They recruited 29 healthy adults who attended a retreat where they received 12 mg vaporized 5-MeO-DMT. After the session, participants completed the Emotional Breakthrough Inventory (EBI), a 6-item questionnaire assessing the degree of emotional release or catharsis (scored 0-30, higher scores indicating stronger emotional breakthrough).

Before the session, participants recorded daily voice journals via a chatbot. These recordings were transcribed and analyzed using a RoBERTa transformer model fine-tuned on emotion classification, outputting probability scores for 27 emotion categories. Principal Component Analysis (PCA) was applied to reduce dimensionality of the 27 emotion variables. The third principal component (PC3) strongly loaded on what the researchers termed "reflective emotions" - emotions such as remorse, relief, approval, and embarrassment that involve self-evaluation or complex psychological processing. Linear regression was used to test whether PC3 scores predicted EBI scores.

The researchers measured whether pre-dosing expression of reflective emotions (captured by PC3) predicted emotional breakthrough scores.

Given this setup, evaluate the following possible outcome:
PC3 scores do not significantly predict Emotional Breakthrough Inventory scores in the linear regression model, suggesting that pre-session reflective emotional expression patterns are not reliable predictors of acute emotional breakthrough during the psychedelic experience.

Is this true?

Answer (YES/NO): NO